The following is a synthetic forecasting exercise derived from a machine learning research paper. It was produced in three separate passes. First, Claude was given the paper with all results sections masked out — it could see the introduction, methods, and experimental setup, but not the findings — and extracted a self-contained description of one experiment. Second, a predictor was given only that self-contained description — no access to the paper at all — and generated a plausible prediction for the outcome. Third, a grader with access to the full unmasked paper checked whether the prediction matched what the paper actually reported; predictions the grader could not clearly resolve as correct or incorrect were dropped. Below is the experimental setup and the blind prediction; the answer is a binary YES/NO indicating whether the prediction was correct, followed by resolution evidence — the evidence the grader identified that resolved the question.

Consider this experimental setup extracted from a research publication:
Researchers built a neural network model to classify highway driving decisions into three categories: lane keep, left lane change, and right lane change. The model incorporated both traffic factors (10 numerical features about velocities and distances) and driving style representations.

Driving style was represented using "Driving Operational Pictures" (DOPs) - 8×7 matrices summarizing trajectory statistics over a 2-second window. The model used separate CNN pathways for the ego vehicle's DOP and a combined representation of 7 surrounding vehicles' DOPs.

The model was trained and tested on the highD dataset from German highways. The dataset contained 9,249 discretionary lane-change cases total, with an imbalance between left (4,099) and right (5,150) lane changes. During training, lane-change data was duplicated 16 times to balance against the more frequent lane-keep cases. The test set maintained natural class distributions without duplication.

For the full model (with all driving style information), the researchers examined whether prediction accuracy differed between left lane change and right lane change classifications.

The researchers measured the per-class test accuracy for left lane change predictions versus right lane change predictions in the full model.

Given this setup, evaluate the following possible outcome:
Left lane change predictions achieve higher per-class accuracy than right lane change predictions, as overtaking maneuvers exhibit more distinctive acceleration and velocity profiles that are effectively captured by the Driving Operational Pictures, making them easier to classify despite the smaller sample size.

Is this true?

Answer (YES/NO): NO